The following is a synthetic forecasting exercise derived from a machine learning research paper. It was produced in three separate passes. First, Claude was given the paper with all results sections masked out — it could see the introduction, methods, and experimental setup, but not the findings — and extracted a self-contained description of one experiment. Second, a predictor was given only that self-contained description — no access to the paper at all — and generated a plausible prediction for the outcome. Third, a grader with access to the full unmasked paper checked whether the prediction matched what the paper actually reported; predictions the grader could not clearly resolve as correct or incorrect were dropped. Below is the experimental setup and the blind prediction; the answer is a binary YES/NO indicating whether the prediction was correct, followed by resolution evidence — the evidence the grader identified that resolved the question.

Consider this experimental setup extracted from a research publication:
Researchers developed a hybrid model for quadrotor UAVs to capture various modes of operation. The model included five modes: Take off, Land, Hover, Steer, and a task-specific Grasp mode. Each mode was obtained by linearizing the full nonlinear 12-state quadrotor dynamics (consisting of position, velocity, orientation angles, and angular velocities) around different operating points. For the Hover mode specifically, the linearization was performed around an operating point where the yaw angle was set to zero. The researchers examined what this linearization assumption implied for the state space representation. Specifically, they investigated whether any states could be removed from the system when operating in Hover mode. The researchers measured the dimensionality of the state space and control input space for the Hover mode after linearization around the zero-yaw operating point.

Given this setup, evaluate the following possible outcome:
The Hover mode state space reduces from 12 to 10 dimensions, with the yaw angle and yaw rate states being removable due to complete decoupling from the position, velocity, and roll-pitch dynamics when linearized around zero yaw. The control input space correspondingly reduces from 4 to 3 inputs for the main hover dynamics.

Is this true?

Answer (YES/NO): YES